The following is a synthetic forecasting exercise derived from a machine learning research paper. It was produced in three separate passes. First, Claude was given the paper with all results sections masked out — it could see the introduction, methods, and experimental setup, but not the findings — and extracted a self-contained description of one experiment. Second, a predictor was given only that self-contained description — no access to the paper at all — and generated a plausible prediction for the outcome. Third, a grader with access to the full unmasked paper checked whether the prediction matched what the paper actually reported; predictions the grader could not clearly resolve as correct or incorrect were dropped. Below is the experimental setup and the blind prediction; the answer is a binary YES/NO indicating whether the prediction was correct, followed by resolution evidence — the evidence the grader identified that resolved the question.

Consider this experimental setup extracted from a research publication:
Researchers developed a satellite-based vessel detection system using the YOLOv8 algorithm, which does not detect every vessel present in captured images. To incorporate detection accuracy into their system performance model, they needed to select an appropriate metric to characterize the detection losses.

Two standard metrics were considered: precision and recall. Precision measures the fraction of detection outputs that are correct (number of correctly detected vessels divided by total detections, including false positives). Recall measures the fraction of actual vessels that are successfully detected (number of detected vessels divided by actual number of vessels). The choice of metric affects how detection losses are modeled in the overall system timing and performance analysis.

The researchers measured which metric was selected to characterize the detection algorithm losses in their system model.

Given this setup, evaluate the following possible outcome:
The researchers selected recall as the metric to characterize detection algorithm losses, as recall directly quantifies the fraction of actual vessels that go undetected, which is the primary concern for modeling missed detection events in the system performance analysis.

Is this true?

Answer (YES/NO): YES